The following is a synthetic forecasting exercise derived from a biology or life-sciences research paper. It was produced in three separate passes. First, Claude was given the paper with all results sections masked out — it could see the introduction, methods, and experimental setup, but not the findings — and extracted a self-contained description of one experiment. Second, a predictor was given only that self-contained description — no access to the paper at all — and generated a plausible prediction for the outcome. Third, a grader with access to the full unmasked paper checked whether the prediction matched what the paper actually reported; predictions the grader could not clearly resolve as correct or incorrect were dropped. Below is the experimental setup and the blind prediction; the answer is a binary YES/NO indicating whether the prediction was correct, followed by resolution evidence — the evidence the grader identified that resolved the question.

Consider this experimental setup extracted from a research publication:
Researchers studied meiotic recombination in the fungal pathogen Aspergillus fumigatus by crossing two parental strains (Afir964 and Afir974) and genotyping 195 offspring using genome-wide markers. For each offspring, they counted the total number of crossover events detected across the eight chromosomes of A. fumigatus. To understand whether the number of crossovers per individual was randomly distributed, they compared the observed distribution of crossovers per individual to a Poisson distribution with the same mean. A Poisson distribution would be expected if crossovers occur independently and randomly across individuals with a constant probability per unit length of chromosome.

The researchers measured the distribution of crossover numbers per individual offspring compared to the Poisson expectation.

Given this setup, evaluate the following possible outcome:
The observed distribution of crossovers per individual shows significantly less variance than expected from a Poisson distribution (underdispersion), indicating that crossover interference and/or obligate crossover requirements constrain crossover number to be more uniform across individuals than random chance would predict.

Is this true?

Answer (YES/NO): NO